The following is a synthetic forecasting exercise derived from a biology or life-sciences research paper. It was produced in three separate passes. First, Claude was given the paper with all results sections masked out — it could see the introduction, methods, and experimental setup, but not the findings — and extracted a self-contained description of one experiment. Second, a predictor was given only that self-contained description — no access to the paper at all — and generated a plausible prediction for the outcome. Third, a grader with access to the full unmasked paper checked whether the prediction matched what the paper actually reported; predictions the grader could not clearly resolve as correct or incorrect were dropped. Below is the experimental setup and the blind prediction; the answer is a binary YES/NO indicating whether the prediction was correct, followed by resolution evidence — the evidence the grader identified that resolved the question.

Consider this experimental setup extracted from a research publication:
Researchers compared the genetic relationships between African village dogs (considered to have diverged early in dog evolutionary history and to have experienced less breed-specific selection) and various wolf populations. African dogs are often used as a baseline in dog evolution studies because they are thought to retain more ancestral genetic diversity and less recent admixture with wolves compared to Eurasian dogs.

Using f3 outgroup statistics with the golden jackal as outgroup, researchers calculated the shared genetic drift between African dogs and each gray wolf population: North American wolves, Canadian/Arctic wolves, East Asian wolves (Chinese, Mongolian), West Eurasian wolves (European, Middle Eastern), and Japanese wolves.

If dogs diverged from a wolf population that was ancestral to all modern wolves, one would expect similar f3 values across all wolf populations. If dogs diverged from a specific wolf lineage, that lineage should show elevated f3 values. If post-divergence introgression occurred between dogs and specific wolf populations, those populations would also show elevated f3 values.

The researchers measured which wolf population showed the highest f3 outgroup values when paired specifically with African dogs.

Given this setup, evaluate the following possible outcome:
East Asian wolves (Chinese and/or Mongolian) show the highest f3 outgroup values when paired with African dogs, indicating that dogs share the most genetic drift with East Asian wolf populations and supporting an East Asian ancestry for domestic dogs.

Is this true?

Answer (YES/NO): NO